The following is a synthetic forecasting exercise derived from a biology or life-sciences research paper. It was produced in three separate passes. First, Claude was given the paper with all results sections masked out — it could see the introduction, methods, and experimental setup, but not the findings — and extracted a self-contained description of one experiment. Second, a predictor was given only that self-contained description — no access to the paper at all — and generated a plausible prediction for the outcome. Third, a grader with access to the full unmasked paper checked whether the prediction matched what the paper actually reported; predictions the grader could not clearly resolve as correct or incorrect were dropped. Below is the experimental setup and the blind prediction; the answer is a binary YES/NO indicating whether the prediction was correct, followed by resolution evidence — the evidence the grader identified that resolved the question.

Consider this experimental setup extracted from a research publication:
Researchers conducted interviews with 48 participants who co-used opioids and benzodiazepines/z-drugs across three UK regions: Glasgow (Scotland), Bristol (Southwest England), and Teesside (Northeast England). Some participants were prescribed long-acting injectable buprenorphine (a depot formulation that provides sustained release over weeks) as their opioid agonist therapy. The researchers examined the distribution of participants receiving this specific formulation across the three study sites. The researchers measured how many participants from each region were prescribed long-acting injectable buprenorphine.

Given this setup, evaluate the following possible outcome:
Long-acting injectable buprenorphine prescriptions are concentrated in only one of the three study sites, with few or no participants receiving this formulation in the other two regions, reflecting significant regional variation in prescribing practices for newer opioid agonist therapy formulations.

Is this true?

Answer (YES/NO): YES